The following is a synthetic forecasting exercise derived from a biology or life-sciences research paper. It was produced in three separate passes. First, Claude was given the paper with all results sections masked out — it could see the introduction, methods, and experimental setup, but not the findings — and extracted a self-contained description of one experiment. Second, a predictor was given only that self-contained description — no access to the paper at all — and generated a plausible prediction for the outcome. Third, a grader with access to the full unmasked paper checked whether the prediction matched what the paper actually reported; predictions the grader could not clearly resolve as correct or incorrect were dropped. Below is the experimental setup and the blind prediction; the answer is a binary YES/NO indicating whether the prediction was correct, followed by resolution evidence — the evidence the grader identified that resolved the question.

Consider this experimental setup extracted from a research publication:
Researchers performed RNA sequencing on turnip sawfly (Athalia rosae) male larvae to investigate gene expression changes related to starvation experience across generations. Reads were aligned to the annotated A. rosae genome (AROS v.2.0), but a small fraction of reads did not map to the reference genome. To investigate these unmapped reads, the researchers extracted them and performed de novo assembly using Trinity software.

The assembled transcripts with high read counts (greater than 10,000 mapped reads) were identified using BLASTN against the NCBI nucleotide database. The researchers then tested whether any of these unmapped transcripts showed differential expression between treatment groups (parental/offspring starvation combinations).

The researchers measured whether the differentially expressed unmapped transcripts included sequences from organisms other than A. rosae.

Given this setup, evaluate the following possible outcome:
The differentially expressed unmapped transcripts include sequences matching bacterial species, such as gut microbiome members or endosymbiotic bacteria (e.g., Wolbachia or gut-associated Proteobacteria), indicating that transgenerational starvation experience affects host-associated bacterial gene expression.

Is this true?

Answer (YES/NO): NO